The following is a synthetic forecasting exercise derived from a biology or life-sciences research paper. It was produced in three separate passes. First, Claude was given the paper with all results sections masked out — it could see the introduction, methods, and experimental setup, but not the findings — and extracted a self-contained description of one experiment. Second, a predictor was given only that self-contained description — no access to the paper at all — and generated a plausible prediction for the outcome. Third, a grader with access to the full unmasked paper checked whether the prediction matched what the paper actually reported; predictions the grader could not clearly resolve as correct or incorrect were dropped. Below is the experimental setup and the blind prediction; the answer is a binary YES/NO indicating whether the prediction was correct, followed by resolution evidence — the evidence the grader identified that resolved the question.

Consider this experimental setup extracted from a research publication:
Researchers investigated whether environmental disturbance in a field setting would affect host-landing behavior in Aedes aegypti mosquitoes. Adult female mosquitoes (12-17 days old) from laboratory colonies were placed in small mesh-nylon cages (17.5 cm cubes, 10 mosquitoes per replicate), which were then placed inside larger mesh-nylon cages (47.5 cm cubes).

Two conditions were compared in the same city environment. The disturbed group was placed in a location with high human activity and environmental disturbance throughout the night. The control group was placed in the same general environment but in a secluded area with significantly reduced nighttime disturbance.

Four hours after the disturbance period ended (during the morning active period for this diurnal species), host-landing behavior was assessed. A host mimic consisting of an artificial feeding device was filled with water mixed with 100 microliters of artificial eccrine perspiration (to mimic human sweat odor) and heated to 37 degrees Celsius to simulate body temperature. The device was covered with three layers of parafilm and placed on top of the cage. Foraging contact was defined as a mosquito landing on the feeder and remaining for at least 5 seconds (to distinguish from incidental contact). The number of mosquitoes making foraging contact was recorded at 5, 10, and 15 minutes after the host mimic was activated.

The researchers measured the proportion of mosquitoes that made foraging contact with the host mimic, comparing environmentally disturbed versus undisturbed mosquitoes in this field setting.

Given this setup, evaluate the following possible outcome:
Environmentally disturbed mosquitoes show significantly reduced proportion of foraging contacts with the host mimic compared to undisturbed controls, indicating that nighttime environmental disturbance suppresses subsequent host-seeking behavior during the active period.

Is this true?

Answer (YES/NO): YES